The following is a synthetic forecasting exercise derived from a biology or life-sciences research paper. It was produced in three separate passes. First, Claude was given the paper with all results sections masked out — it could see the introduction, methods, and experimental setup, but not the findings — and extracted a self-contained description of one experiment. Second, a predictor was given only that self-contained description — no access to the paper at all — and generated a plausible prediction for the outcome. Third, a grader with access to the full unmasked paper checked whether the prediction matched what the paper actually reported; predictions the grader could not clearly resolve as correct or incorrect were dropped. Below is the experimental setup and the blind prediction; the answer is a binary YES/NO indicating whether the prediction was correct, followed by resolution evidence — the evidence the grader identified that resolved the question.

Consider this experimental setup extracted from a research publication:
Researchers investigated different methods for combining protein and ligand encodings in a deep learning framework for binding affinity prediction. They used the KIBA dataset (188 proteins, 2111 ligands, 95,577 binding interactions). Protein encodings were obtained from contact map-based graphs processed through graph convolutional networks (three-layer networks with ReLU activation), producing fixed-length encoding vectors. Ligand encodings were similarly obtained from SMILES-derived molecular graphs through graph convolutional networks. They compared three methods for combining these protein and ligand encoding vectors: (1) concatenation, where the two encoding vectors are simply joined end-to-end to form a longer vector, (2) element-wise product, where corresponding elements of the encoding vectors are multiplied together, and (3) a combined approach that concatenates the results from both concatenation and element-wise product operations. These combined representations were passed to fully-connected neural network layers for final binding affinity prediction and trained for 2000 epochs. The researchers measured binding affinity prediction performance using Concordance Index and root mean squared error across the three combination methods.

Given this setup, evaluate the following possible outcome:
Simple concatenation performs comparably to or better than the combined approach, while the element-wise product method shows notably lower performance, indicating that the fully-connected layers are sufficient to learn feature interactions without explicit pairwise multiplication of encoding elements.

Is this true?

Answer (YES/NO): NO